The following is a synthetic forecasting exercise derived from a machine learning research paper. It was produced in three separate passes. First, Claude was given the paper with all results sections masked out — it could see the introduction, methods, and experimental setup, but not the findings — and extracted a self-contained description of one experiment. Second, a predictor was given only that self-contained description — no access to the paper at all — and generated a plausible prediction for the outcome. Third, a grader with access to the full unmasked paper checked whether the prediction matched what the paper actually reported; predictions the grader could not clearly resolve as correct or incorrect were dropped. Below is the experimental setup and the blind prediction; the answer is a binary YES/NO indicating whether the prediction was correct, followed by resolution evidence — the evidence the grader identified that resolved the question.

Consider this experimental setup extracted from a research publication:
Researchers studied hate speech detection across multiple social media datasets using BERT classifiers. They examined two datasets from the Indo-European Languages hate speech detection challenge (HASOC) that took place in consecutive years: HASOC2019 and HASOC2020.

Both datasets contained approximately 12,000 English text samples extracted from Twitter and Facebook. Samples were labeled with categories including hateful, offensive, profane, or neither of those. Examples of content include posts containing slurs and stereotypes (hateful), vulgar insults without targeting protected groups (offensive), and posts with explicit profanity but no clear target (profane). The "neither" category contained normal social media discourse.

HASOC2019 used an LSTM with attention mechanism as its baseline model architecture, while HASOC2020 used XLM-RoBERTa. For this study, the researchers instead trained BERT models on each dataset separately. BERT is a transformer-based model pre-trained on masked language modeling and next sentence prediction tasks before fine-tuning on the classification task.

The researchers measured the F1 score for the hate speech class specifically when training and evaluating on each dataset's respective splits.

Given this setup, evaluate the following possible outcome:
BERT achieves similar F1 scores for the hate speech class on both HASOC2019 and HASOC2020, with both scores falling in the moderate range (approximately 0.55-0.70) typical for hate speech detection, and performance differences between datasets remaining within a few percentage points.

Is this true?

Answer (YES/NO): NO